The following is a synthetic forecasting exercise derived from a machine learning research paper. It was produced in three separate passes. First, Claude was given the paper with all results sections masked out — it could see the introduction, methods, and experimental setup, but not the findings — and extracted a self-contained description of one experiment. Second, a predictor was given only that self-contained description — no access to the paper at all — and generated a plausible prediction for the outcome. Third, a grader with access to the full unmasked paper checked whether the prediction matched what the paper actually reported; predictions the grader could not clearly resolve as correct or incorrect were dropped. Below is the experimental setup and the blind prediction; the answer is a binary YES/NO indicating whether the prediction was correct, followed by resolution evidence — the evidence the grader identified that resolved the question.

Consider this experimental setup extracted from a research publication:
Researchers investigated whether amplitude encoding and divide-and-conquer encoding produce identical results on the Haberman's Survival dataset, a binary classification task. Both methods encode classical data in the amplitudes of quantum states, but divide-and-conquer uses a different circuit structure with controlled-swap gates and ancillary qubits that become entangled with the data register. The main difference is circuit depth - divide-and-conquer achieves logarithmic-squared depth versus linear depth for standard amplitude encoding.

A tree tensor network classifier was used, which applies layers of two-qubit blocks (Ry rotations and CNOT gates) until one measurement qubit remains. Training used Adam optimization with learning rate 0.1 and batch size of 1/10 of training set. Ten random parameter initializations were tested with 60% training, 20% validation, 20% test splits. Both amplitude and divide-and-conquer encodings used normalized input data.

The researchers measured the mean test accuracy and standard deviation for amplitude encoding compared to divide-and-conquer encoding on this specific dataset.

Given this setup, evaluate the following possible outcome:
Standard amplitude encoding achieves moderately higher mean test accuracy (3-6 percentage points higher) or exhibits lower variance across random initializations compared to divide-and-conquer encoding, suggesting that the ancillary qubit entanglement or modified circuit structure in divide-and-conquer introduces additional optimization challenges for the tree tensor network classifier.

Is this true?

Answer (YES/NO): NO